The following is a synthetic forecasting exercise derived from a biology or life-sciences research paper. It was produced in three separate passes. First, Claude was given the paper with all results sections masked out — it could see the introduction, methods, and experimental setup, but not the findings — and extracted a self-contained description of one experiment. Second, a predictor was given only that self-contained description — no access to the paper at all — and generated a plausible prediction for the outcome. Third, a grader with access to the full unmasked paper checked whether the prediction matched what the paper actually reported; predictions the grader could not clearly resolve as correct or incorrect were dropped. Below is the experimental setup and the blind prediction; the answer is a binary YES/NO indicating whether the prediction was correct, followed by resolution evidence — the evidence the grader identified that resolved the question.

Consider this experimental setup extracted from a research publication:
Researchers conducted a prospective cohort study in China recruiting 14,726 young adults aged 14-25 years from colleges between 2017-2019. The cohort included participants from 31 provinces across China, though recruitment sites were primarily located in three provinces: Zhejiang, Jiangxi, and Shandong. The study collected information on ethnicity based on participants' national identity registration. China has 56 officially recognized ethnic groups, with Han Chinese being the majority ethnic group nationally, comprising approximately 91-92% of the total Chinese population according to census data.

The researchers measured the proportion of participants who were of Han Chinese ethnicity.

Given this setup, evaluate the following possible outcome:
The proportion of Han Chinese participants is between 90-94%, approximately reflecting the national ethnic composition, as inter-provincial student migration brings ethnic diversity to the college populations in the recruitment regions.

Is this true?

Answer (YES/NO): NO